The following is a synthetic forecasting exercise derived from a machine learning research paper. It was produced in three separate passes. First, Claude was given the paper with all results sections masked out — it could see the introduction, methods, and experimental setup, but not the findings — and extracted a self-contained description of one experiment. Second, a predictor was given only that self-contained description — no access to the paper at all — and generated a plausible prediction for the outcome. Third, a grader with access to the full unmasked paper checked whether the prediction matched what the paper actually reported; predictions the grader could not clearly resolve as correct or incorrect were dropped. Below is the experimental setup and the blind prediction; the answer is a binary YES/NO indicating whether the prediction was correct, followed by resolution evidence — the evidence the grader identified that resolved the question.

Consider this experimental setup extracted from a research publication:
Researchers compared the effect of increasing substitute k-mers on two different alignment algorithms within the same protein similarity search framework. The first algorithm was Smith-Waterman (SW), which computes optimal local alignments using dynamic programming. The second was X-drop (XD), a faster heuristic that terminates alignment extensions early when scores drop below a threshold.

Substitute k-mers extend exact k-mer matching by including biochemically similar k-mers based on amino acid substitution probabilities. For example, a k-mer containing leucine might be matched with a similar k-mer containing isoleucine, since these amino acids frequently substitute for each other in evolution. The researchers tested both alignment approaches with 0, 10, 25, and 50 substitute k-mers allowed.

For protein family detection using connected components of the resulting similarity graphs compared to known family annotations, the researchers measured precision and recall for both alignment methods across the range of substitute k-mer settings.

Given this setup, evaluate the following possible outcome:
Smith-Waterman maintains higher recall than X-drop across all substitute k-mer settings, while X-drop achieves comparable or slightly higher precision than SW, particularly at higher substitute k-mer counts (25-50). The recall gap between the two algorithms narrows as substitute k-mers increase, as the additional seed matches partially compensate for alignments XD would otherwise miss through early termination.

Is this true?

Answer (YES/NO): NO